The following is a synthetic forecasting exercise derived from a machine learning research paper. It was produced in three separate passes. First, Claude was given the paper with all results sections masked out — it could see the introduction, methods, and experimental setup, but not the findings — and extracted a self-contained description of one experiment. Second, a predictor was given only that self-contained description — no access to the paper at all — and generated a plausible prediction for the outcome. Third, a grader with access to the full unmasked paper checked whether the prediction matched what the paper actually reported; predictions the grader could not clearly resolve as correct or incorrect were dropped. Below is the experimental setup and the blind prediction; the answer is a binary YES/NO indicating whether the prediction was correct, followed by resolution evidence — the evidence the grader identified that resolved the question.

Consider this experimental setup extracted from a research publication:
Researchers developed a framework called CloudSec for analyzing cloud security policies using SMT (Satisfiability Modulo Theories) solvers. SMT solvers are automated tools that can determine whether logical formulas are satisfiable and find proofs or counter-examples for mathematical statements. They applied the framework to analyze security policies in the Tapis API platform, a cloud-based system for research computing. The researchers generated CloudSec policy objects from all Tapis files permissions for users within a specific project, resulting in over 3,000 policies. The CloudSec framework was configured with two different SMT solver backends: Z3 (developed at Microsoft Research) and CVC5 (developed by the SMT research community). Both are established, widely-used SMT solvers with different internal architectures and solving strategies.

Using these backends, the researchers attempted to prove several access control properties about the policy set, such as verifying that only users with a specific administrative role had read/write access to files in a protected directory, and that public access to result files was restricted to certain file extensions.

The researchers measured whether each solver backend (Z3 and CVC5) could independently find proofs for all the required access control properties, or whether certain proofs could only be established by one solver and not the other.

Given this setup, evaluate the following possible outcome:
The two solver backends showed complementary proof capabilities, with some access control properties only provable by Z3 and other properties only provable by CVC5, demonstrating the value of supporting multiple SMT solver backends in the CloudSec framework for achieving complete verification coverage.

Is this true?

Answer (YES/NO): YES